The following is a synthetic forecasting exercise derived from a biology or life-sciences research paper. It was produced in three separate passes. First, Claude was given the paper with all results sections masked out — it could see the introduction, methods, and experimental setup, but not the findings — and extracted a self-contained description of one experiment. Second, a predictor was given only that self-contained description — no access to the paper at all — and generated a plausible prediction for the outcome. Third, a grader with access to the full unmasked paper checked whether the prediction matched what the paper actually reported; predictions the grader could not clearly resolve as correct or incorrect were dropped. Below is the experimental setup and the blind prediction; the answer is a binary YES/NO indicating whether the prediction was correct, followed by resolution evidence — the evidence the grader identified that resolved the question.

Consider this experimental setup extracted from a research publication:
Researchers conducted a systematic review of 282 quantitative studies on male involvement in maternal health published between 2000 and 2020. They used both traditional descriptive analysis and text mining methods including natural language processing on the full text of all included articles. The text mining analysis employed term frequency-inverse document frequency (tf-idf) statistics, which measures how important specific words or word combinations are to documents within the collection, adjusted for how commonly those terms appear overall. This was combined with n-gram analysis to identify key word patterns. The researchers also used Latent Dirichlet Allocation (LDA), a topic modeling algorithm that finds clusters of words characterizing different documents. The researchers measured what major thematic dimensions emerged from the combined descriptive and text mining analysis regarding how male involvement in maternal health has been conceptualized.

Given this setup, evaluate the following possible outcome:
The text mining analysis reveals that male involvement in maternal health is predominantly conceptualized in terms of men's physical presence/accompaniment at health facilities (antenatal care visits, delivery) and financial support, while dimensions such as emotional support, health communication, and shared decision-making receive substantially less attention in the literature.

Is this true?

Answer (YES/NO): NO